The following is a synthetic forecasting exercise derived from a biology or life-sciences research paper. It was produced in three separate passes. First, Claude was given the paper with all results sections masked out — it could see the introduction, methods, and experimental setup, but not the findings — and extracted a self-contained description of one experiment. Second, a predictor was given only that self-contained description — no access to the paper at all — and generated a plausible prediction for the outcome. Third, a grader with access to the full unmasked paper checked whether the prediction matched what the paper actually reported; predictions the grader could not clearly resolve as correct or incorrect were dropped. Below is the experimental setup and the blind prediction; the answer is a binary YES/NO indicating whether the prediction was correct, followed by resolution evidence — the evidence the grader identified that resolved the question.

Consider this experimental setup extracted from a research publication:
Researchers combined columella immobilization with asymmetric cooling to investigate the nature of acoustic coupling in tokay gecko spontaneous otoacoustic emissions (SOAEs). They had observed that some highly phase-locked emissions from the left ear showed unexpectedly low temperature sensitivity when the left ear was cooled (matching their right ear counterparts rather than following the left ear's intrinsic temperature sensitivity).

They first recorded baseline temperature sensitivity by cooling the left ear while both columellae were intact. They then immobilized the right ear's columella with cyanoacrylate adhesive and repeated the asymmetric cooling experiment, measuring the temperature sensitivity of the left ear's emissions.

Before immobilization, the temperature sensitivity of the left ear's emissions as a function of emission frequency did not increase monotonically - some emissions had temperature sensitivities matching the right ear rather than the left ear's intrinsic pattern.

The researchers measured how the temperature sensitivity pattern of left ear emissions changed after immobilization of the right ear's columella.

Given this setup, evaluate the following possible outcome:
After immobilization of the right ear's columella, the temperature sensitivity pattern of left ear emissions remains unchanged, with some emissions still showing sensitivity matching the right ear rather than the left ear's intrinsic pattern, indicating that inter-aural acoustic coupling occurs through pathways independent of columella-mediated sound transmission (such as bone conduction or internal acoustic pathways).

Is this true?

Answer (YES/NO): NO